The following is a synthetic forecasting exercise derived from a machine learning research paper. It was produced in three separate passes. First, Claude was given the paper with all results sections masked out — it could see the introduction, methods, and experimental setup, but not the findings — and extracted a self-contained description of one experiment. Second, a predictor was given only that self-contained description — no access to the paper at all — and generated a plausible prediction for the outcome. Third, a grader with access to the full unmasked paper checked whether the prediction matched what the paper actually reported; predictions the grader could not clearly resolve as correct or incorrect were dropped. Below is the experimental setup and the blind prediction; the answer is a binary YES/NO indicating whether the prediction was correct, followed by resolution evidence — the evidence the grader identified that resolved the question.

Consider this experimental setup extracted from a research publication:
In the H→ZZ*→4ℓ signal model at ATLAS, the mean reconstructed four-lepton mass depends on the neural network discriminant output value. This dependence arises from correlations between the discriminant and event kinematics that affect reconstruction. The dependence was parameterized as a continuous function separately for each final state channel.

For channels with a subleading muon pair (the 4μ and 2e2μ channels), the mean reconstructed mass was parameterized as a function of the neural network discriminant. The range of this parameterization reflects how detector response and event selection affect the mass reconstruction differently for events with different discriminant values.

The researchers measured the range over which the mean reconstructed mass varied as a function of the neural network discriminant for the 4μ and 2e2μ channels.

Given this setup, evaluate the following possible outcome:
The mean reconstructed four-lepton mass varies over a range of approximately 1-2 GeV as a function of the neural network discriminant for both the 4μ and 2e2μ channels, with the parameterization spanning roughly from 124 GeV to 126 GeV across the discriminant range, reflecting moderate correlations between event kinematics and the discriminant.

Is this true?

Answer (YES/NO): NO